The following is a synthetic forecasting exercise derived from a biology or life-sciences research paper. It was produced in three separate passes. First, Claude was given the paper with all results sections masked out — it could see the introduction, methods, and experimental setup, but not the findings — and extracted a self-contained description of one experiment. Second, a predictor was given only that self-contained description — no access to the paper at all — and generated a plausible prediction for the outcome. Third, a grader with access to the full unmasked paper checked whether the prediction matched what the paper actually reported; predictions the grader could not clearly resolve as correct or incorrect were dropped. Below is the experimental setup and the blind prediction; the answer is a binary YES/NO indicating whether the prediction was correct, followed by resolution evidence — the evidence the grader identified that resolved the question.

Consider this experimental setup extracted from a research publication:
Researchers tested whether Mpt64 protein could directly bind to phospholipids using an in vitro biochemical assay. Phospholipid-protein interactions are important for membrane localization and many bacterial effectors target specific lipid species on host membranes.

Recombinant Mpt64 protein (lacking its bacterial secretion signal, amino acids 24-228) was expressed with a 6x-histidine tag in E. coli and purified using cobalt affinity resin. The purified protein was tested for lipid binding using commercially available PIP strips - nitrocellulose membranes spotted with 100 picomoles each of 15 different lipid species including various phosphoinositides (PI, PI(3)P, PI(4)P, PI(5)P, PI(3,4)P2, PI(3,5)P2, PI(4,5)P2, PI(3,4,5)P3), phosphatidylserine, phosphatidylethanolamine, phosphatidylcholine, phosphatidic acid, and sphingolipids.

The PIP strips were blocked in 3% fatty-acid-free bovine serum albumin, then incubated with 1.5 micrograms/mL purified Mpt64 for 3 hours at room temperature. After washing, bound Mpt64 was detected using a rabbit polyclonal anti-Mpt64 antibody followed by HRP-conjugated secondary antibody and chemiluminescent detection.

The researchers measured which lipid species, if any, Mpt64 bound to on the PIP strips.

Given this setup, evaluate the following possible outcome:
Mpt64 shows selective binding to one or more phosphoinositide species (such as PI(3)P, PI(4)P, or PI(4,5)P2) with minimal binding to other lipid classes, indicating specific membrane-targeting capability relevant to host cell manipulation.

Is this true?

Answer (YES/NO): YES